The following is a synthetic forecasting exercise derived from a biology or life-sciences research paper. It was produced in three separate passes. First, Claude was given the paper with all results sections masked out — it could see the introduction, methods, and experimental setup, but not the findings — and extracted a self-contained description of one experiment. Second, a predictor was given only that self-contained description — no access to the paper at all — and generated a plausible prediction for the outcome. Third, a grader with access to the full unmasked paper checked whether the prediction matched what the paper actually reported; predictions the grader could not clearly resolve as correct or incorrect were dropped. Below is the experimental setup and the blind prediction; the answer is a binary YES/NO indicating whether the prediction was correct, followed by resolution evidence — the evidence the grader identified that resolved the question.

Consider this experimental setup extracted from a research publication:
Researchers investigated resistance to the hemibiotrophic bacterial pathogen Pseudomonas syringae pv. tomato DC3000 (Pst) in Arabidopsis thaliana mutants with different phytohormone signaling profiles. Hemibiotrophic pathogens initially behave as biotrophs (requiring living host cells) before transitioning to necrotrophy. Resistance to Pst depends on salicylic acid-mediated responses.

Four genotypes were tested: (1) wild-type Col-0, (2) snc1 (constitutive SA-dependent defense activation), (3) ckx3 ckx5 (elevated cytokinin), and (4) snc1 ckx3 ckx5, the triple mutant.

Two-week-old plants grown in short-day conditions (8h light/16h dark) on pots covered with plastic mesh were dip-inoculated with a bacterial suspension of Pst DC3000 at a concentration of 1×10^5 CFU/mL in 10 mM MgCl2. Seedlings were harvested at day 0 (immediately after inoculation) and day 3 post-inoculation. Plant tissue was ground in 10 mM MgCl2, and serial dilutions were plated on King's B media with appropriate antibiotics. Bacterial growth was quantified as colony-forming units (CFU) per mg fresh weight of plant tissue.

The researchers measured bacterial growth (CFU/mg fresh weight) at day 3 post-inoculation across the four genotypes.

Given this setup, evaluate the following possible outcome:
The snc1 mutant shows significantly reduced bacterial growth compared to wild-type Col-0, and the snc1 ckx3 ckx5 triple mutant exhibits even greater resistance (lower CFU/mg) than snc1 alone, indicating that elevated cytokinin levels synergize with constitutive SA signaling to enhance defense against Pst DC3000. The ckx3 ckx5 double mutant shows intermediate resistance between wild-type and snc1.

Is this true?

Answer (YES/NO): NO